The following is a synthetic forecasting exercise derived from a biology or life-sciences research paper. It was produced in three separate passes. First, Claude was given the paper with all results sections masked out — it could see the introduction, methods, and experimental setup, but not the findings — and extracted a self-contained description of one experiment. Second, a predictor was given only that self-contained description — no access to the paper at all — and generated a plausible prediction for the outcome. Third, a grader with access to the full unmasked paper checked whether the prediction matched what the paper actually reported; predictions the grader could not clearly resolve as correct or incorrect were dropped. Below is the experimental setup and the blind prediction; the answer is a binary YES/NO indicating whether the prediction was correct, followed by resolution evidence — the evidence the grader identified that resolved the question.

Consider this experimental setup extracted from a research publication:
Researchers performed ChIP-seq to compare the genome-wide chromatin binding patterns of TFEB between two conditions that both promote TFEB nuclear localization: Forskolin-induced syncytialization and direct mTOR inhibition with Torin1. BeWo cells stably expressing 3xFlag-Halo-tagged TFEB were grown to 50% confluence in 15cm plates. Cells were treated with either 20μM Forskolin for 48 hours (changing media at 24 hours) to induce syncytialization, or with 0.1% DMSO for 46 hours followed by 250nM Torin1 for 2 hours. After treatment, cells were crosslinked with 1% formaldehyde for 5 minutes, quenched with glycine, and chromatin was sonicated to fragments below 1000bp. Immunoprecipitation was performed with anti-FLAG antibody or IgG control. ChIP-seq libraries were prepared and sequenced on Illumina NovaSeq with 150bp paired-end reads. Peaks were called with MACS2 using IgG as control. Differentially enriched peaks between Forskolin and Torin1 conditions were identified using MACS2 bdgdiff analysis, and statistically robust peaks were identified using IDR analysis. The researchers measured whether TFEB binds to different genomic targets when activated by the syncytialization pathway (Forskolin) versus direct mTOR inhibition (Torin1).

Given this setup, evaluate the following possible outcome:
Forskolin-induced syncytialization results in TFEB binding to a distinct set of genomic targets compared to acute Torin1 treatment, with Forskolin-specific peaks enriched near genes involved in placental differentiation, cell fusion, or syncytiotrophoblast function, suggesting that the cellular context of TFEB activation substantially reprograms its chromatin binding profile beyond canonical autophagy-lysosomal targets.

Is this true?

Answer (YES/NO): NO